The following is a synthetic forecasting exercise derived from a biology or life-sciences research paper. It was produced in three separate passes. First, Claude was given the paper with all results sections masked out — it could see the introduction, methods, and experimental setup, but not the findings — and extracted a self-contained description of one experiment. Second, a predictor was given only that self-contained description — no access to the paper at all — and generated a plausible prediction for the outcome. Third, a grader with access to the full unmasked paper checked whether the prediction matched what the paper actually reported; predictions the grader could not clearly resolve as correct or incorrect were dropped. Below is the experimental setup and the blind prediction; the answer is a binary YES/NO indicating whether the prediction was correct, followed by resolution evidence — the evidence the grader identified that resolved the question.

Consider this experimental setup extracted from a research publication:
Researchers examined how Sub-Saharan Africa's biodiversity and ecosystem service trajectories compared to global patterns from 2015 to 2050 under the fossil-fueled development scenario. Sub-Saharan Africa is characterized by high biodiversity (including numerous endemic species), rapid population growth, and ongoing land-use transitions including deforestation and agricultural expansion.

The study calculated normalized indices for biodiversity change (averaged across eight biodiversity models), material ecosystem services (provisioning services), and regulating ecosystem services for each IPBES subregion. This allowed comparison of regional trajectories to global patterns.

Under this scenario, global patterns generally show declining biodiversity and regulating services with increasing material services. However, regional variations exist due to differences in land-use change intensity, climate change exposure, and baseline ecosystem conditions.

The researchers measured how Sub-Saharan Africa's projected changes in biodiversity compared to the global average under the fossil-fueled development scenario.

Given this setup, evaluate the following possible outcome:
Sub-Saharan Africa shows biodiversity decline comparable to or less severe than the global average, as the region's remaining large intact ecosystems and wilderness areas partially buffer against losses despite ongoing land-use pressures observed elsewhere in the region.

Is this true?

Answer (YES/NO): NO